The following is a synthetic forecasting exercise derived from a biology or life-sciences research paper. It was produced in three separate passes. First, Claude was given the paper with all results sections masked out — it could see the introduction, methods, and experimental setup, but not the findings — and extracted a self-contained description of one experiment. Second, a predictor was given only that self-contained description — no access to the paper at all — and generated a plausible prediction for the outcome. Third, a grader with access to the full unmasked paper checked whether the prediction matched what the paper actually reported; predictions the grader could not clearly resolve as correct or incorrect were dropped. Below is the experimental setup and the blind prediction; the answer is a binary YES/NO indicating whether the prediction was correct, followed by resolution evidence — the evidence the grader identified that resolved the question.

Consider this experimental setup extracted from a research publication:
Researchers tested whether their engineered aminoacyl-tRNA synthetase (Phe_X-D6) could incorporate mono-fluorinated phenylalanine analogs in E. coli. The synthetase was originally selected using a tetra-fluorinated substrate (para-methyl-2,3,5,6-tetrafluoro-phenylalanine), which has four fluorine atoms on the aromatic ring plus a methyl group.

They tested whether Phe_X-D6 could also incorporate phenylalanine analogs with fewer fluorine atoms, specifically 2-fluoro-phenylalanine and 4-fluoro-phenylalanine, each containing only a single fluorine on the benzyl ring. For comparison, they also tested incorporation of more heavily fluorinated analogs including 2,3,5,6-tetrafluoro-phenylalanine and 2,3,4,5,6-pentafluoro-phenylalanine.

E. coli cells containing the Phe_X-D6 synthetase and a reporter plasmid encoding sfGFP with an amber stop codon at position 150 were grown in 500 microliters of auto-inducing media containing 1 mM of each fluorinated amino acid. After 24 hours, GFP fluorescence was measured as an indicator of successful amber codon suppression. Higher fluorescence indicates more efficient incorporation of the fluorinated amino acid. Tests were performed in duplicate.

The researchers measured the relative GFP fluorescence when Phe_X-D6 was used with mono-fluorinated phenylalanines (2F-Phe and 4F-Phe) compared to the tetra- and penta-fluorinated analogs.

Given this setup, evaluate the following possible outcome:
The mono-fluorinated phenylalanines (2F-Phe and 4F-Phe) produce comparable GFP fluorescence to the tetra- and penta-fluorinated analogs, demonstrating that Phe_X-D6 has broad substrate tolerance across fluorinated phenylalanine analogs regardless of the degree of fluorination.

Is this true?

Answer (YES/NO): NO